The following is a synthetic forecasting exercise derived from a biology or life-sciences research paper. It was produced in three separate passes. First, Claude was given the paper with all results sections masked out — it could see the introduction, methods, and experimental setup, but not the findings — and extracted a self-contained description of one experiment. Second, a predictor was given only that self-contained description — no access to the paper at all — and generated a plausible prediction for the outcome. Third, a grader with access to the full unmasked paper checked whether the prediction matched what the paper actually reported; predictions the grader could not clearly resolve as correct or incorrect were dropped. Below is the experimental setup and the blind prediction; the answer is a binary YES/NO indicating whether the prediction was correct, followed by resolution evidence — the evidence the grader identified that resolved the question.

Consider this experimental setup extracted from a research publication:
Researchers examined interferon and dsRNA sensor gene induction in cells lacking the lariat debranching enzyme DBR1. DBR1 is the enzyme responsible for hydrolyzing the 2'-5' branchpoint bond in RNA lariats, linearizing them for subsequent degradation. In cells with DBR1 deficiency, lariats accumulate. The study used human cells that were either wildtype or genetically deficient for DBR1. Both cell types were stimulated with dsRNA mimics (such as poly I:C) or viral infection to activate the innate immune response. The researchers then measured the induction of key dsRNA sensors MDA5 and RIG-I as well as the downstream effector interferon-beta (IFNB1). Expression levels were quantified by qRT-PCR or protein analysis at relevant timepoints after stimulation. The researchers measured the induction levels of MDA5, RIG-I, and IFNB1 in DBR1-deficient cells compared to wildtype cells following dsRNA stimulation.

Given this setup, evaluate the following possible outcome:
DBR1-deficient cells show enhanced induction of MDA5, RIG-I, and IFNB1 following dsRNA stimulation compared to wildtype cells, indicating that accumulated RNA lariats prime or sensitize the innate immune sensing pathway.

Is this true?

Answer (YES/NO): NO